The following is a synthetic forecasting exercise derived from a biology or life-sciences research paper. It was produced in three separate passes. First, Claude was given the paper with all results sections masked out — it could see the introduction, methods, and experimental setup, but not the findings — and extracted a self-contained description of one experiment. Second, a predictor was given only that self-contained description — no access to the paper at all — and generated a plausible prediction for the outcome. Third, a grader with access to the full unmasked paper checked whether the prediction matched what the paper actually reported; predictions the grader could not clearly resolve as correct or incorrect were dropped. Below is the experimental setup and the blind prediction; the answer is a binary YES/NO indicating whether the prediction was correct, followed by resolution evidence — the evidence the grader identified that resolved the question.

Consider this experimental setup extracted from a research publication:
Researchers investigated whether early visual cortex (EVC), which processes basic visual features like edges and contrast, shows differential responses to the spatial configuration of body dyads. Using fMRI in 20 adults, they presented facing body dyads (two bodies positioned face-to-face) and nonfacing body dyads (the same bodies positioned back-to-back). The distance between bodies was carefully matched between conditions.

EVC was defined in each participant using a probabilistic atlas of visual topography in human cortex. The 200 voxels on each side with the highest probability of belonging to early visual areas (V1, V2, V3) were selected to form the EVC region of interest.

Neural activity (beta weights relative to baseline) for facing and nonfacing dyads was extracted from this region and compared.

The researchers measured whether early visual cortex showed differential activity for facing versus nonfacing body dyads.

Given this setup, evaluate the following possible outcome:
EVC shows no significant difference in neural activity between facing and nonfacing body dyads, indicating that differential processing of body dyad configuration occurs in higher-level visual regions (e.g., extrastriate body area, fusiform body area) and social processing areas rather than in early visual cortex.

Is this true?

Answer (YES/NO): YES